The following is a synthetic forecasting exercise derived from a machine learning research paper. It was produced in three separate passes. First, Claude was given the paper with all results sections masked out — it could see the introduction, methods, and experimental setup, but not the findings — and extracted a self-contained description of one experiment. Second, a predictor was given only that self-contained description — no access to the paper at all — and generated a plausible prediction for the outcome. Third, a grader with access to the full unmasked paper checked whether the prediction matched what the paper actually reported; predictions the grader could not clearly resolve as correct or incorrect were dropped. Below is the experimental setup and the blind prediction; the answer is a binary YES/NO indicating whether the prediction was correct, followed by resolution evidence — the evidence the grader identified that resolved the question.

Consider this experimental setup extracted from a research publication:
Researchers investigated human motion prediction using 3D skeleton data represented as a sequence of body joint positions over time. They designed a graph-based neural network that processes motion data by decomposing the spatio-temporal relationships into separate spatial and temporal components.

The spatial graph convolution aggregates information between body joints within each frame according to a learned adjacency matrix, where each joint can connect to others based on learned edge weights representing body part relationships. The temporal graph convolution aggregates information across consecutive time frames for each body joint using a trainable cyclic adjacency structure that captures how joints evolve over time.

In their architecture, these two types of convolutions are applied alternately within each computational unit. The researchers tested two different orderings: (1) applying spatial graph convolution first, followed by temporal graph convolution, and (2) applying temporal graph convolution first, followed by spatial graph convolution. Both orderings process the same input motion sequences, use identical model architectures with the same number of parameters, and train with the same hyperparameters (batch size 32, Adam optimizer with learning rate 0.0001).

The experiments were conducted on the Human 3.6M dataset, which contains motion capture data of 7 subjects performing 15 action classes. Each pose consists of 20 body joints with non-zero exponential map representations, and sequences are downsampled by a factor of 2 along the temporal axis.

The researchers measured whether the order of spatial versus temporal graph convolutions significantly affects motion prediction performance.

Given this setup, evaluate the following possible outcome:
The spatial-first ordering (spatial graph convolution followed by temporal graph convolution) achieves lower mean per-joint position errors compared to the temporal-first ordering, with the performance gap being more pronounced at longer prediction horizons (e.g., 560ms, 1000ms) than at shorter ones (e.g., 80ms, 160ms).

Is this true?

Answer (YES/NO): NO